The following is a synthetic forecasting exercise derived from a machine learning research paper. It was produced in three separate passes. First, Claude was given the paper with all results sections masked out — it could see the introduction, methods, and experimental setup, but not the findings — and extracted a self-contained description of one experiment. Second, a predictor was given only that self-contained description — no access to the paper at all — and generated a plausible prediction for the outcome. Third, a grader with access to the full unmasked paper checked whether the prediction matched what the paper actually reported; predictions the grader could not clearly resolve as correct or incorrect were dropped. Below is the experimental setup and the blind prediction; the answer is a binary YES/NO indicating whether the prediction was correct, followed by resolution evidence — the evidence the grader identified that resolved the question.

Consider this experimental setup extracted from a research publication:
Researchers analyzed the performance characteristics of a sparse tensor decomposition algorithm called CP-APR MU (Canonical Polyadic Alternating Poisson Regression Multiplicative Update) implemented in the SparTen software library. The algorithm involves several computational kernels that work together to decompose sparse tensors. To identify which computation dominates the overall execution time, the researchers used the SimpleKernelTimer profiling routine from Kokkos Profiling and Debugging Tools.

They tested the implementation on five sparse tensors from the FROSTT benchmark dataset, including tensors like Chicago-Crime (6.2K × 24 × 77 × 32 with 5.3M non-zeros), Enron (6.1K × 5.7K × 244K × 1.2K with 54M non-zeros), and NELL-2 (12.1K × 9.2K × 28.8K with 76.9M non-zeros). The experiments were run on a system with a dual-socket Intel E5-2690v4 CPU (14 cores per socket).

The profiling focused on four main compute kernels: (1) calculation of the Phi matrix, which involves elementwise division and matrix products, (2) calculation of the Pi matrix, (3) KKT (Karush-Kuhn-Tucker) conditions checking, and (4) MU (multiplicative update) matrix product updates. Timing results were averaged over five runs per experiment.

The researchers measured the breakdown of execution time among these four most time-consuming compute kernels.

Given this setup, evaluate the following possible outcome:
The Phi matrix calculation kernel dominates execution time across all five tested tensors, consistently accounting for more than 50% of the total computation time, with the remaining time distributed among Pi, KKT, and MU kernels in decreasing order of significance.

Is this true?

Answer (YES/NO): NO